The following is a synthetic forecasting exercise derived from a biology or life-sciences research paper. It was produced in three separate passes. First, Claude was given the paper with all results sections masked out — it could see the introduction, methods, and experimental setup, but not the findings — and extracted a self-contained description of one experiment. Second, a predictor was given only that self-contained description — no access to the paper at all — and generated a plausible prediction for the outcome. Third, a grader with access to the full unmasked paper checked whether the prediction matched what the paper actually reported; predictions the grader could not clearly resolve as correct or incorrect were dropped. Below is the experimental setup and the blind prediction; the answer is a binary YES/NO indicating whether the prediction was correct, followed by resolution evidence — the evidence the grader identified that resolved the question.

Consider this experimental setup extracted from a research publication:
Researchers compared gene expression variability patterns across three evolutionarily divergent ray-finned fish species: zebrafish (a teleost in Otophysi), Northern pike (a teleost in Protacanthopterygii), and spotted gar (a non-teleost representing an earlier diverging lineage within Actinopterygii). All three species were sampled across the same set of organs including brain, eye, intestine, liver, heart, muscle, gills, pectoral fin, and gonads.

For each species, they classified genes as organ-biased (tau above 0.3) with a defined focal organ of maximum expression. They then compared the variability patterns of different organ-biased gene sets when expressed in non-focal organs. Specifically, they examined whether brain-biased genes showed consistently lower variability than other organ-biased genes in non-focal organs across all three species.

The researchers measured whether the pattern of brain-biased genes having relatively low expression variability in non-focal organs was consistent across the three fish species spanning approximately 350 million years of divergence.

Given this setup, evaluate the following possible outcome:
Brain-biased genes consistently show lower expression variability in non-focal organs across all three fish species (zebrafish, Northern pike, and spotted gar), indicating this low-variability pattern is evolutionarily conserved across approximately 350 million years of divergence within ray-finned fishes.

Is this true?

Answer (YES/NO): YES